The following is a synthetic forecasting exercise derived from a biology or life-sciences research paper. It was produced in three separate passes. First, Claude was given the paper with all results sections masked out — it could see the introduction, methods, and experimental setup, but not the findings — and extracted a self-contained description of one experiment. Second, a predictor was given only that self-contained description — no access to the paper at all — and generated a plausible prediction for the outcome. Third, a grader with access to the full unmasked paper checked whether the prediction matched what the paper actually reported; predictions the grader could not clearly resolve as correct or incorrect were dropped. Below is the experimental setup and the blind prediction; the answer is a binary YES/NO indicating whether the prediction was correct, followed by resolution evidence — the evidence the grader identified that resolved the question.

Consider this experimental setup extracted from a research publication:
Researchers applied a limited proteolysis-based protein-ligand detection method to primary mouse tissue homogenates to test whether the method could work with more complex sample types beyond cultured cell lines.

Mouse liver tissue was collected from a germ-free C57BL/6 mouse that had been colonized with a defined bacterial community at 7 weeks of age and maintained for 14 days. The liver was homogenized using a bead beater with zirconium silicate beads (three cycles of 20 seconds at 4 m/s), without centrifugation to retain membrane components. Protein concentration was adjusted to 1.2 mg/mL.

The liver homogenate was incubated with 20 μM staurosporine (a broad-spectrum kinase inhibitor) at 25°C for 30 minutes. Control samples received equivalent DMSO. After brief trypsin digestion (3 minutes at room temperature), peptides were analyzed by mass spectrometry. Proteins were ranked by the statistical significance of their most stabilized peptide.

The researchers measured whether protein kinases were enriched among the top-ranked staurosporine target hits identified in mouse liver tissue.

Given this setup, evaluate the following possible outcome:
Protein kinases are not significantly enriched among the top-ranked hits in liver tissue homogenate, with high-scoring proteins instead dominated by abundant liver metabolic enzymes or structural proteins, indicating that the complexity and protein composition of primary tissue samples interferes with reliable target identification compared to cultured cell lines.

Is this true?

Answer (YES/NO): NO